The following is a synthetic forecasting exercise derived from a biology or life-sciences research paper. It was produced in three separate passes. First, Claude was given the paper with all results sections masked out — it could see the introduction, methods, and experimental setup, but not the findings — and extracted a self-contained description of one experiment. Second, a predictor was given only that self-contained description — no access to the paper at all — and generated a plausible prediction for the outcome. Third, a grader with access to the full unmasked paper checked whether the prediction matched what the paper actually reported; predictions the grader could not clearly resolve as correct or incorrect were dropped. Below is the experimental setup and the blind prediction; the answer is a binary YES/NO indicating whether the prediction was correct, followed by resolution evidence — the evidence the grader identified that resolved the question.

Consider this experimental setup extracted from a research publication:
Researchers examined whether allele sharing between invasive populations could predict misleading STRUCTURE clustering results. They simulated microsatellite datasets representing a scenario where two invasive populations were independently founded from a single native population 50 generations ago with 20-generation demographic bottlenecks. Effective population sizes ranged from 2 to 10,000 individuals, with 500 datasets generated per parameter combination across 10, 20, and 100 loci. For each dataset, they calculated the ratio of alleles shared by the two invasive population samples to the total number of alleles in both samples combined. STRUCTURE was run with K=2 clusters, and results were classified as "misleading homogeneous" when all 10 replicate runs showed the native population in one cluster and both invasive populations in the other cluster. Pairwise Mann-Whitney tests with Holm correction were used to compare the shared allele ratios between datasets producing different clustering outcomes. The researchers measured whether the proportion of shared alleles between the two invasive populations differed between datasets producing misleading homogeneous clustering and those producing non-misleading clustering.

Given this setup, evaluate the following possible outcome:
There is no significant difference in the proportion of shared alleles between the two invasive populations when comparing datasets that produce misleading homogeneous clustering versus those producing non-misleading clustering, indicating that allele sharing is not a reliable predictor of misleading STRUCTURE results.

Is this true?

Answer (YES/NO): NO